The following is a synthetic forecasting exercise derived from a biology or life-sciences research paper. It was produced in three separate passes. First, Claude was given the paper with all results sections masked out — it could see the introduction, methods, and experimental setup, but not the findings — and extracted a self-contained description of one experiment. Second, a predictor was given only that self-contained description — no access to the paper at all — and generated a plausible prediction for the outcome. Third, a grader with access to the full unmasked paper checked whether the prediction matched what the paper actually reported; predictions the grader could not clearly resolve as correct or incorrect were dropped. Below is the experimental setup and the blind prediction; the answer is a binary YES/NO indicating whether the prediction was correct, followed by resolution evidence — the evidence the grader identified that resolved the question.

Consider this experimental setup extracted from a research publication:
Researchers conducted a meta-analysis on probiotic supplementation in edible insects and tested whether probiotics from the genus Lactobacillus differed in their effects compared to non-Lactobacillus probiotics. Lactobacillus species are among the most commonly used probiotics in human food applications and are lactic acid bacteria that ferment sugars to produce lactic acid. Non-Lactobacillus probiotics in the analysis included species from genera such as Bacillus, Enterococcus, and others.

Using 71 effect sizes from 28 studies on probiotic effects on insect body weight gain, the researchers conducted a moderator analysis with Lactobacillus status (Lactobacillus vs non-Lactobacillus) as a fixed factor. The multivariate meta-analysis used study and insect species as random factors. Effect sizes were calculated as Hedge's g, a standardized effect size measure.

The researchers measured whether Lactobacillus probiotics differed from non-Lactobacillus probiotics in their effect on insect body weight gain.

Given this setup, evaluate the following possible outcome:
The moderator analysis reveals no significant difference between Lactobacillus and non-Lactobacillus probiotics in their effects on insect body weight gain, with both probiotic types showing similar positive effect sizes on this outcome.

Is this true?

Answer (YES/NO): YES